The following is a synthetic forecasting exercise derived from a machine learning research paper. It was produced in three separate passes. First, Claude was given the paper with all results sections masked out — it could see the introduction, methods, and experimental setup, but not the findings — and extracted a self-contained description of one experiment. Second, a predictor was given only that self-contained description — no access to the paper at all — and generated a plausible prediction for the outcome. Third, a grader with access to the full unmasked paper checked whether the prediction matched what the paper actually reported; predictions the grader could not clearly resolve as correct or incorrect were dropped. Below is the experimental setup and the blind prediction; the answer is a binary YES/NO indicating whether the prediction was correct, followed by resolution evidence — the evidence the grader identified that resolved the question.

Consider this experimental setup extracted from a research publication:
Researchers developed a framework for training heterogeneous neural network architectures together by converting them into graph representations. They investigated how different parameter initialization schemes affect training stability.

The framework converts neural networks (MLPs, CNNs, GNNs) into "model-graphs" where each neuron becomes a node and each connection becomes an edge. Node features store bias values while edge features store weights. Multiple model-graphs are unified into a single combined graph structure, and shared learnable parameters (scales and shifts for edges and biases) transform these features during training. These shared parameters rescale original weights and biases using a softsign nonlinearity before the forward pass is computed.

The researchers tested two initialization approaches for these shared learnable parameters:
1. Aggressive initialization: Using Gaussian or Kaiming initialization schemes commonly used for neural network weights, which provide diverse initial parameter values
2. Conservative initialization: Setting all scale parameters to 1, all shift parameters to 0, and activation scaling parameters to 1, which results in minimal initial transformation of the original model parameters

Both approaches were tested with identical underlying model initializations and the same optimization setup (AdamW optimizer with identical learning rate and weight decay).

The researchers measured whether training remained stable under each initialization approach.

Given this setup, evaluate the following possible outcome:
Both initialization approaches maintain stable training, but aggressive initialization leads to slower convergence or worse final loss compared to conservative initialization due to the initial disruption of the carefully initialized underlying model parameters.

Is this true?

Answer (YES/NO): NO